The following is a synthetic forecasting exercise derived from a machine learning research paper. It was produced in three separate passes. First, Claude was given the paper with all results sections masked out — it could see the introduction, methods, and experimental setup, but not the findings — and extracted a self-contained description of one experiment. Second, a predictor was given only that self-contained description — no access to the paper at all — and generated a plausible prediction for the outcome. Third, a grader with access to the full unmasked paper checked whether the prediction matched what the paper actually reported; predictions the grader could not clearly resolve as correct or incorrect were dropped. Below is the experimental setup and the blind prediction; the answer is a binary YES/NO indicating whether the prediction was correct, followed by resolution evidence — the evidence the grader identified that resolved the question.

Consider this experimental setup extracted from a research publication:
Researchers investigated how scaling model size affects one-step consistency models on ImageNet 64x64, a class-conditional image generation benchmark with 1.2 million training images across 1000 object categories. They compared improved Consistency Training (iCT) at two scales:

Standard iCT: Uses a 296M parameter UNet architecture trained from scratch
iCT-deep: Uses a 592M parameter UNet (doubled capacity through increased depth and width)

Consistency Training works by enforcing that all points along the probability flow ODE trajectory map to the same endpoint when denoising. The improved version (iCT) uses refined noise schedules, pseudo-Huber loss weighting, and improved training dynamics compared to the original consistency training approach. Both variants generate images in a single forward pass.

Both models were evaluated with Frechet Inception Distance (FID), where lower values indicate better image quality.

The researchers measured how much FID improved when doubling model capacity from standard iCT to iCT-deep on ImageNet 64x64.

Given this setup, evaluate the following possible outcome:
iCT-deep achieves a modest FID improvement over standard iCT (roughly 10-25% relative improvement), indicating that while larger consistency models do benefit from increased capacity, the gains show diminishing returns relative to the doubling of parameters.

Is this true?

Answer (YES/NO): YES